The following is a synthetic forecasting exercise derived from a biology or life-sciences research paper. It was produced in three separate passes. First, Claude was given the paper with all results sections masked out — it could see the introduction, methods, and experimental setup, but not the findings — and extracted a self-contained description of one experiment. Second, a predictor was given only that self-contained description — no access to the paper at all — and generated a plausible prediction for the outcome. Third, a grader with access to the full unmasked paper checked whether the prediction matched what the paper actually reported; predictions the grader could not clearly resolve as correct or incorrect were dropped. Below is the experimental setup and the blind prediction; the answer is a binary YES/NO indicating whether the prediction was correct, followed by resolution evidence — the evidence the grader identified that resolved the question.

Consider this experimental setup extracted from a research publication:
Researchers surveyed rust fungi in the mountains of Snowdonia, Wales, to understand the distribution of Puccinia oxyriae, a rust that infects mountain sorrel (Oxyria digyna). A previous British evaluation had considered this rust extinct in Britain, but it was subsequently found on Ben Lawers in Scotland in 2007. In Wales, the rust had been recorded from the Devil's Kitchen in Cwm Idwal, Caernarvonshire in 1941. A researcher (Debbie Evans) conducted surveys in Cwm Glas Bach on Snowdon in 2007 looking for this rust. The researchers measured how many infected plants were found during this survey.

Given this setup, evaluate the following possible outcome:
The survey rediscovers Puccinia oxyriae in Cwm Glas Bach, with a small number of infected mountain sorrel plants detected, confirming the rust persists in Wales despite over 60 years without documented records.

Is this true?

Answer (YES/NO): NO